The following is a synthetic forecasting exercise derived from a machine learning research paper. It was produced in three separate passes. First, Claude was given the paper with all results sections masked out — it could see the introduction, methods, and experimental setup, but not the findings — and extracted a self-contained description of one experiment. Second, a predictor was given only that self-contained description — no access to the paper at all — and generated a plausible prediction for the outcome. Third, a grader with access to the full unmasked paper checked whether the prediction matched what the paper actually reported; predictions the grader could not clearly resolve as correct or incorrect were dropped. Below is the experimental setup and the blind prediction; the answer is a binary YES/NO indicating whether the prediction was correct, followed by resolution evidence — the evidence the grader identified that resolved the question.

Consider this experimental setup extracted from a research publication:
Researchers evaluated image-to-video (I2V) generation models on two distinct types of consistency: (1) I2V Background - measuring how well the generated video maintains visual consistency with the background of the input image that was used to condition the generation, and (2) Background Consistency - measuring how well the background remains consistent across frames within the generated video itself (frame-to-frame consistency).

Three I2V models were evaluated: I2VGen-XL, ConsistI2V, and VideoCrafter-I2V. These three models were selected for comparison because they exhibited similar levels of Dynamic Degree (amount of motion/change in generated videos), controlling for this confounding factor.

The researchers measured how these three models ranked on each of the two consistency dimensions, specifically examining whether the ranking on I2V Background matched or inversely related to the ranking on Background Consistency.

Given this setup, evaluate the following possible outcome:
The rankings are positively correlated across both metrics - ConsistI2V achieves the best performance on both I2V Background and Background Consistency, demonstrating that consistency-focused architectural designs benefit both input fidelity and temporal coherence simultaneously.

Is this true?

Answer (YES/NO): NO